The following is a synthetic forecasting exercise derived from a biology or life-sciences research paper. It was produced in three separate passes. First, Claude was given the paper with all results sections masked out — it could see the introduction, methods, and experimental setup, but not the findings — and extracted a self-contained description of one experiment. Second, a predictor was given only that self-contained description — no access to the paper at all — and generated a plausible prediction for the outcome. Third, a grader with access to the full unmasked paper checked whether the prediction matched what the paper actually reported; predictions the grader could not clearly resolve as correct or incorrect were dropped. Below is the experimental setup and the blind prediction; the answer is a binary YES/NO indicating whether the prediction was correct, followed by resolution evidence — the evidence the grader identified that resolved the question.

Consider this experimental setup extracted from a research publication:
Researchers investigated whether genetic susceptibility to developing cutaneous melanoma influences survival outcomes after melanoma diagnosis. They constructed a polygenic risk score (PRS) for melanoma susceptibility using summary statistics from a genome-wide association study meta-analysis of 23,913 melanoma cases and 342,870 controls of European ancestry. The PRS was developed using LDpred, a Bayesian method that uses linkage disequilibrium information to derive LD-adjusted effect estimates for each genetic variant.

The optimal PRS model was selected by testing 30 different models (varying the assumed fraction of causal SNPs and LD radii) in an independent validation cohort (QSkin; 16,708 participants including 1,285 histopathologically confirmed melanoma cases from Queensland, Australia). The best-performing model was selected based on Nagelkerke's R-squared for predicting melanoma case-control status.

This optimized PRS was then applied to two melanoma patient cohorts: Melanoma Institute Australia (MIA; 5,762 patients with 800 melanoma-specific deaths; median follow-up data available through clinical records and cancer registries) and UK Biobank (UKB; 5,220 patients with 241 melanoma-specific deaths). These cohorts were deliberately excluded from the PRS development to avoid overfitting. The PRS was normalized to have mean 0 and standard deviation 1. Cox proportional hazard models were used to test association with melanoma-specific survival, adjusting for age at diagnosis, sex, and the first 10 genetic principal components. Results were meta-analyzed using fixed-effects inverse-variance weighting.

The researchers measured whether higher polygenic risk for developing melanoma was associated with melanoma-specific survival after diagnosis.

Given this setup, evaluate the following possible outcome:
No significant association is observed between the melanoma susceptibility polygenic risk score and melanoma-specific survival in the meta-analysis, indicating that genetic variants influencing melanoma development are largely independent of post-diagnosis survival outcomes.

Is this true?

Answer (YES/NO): NO